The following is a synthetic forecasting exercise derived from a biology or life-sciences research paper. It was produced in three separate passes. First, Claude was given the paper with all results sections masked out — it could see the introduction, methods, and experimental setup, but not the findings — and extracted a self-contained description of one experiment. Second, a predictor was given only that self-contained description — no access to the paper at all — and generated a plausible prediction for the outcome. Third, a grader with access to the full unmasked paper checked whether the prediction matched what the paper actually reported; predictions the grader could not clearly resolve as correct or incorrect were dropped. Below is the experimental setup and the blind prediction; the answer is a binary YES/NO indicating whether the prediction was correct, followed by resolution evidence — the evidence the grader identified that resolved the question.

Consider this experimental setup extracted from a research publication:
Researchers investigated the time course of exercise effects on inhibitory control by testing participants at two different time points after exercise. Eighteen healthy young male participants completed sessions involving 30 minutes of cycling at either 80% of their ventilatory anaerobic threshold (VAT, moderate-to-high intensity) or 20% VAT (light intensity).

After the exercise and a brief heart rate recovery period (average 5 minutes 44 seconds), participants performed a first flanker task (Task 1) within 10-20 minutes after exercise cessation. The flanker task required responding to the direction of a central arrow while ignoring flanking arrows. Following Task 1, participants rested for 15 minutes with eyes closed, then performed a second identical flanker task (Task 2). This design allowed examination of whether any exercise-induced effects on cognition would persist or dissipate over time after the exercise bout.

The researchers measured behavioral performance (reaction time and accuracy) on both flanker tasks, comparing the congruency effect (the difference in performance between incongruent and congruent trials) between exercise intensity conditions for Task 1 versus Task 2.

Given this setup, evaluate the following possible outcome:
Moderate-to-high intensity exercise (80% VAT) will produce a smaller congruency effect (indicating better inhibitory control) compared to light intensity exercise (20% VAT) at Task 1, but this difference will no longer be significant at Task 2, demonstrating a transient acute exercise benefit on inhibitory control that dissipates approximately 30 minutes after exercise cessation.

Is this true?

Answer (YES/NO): NO